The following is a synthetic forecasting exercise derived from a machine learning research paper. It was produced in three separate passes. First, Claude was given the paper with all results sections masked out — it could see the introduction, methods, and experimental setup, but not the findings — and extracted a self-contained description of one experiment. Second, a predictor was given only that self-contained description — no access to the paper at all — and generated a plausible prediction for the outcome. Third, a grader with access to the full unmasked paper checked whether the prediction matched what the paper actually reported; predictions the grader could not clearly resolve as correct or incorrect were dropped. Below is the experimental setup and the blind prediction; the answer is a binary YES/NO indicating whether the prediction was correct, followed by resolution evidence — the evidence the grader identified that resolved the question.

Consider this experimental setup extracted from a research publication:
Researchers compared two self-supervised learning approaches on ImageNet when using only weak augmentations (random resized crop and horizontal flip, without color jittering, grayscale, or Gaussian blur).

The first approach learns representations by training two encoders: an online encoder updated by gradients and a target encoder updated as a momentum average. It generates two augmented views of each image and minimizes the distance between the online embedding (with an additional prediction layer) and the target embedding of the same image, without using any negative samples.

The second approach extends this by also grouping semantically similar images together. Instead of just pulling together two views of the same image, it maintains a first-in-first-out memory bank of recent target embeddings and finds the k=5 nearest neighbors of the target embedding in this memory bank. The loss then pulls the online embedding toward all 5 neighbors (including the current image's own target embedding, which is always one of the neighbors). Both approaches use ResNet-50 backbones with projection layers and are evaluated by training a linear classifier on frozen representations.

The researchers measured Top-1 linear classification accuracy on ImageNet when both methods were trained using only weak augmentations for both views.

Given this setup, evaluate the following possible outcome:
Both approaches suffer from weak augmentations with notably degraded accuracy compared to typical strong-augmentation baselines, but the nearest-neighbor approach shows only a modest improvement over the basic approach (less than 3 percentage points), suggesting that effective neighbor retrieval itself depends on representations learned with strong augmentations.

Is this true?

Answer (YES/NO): NO